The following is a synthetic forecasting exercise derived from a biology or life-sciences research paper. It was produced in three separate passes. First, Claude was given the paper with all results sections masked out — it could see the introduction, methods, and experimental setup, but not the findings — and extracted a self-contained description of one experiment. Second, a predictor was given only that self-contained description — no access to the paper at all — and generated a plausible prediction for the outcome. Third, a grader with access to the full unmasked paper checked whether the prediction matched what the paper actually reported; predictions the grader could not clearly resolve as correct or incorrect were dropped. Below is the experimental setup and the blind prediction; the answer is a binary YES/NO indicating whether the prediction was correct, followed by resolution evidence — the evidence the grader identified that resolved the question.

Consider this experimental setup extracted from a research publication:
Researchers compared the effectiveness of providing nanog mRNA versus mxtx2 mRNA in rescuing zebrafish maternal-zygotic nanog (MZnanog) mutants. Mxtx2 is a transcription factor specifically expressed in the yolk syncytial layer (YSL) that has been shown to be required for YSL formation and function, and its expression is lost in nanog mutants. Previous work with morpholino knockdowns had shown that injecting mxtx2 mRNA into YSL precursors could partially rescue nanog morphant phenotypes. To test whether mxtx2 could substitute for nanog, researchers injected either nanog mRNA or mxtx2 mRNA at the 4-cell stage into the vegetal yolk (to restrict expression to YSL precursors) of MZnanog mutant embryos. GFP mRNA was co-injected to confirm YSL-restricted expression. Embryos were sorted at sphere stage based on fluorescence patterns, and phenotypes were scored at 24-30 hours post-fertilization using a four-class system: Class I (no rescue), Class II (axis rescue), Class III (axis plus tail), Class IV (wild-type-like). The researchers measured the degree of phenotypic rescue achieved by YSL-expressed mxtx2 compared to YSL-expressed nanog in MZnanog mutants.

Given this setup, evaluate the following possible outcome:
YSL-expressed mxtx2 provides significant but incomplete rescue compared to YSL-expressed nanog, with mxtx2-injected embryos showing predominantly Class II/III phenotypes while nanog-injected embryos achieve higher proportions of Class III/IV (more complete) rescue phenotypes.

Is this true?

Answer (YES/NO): YES